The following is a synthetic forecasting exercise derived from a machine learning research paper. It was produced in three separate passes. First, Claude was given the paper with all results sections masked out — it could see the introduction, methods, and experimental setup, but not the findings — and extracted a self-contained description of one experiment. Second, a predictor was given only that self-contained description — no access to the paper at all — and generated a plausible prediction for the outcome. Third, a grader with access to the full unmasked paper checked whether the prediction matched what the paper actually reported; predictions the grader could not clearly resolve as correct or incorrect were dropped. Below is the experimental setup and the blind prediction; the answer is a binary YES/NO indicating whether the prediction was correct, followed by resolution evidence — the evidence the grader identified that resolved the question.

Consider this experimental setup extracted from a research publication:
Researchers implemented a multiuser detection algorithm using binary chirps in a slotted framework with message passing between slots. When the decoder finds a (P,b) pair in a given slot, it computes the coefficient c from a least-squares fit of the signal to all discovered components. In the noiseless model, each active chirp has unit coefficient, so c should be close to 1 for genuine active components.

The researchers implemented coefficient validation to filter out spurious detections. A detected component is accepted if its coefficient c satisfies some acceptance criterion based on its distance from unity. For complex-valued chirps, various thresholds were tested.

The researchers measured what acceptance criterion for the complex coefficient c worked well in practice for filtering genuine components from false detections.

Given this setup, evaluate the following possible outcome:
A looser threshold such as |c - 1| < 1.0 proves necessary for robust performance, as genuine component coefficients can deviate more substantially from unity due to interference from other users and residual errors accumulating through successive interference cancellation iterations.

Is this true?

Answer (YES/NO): NO